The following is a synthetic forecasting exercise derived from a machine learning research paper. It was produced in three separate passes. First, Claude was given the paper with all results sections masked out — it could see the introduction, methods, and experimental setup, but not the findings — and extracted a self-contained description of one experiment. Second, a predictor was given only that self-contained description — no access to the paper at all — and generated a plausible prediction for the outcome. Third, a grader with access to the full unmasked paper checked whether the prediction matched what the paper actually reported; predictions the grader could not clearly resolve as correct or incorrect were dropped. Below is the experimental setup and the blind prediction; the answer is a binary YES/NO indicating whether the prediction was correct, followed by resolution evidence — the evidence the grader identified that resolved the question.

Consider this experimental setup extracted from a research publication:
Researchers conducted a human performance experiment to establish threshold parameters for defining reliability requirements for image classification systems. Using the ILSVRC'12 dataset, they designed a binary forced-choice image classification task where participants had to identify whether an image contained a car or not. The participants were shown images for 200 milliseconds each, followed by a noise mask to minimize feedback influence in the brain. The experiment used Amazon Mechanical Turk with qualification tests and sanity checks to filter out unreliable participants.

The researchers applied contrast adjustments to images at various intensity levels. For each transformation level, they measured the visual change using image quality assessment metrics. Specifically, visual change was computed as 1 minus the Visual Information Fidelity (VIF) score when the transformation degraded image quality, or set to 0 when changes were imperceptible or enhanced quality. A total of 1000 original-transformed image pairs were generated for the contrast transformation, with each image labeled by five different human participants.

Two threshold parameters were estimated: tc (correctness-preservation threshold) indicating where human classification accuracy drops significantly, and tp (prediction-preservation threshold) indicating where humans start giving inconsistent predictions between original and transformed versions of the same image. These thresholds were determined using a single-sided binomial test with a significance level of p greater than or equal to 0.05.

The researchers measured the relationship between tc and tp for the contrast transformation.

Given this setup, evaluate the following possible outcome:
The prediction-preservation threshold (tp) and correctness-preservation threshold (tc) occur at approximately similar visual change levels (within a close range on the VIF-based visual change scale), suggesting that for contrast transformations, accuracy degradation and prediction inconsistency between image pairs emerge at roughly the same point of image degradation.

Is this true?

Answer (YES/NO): NO